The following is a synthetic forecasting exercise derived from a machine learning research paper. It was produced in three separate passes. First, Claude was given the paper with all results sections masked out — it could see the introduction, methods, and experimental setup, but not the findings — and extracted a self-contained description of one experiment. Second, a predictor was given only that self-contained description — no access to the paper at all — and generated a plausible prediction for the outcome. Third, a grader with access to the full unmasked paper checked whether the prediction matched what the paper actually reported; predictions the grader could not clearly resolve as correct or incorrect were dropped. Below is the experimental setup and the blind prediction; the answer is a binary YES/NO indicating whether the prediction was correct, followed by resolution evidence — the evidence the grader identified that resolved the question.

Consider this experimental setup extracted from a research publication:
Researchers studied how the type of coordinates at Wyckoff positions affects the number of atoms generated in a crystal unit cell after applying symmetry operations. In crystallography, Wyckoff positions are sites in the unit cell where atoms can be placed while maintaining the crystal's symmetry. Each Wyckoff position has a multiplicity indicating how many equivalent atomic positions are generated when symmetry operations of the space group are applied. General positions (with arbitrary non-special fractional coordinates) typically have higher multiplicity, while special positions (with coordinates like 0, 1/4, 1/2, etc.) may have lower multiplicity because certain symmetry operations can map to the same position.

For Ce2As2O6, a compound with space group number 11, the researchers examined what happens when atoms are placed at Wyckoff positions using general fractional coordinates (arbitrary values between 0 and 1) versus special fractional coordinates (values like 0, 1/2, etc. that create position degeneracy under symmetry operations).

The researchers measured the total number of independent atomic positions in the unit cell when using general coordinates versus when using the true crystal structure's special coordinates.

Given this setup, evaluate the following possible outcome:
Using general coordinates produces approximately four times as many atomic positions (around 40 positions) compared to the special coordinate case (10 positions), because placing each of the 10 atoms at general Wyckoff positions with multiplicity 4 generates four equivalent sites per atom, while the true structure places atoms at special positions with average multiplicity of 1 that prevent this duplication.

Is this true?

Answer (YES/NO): NO